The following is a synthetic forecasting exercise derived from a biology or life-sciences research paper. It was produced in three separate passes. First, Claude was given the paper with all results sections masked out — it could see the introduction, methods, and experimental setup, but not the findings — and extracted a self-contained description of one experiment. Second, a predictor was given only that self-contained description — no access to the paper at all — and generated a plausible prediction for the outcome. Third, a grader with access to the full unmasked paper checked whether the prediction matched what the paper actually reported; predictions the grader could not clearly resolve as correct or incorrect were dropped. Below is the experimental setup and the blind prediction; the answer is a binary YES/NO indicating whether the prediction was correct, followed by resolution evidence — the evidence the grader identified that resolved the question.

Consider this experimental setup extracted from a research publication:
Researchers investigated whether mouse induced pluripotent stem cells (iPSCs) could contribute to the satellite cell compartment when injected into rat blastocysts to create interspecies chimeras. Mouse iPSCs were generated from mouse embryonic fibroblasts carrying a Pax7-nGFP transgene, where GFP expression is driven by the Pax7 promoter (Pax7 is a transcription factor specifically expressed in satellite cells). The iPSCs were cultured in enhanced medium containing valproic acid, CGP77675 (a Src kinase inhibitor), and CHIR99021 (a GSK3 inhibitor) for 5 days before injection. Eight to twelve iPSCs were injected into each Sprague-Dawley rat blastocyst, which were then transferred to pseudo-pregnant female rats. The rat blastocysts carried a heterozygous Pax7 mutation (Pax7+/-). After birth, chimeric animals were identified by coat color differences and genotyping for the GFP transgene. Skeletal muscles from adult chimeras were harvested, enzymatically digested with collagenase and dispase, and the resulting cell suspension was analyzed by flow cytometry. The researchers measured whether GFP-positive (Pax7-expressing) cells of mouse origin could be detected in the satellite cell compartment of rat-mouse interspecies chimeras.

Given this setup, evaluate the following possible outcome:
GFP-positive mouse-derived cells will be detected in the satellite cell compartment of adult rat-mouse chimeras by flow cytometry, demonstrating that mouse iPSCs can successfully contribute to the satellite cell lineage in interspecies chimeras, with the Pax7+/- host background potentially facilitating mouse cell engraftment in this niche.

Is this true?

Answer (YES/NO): YES